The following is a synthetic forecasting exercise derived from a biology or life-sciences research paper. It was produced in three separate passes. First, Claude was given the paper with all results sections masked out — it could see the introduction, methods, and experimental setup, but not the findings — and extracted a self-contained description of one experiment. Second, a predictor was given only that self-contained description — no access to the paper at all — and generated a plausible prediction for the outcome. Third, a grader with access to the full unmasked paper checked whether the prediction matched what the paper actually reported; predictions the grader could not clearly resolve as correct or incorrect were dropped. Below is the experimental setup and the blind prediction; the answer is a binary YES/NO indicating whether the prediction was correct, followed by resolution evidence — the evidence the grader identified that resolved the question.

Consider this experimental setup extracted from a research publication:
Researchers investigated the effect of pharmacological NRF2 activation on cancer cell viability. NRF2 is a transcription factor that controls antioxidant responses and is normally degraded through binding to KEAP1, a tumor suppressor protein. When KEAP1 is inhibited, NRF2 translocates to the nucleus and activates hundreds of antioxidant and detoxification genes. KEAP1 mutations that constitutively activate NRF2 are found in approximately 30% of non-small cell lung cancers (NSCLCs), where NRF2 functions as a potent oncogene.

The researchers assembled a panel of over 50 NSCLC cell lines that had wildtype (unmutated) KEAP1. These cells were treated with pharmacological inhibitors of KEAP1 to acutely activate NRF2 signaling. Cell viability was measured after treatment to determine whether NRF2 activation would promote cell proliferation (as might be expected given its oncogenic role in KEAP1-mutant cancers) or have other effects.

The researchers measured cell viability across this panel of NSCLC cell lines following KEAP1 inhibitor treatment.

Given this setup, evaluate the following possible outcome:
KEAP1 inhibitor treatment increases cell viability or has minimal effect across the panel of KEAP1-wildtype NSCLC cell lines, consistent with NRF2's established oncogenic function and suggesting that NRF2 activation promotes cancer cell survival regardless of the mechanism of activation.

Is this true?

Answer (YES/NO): NO